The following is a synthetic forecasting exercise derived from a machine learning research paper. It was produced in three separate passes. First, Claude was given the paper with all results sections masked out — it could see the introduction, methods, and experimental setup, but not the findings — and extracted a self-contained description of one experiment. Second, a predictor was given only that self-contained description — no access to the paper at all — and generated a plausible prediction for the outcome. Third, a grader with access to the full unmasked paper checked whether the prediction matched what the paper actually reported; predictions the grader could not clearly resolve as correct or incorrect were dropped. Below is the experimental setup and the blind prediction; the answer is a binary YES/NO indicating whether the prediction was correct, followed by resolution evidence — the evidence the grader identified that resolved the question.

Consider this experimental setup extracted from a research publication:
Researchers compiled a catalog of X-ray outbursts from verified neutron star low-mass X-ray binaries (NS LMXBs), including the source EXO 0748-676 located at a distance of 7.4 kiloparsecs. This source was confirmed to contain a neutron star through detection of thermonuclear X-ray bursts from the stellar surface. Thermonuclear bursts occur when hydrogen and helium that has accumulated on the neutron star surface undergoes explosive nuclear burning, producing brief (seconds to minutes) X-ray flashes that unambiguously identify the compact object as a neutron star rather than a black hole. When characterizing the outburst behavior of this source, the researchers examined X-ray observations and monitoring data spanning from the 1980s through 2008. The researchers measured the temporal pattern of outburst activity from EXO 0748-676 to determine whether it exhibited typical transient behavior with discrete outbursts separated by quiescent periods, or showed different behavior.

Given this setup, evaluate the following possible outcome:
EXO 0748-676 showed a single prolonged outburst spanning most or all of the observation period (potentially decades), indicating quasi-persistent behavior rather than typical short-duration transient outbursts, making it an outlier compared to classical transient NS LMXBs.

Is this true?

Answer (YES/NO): YES